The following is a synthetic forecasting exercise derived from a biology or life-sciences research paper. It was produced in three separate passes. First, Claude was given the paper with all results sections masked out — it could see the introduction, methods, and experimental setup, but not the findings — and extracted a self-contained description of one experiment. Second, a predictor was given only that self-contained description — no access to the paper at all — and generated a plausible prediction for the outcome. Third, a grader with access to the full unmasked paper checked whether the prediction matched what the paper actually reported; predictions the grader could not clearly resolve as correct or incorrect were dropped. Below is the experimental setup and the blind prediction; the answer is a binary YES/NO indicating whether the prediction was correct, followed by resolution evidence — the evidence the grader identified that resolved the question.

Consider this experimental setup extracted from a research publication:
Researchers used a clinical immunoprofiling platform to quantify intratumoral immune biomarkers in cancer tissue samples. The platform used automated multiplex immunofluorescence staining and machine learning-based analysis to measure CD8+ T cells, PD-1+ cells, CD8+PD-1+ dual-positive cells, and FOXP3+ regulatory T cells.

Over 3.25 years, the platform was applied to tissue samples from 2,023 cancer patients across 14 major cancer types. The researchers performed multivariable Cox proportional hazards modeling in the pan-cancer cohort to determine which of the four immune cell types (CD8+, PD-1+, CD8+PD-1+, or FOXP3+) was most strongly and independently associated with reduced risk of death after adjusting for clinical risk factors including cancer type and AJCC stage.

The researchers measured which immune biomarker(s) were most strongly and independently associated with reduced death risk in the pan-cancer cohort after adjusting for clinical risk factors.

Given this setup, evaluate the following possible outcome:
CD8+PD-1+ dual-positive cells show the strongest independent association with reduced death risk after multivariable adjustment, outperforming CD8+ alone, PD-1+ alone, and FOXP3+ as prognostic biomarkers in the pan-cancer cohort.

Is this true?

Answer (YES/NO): NO